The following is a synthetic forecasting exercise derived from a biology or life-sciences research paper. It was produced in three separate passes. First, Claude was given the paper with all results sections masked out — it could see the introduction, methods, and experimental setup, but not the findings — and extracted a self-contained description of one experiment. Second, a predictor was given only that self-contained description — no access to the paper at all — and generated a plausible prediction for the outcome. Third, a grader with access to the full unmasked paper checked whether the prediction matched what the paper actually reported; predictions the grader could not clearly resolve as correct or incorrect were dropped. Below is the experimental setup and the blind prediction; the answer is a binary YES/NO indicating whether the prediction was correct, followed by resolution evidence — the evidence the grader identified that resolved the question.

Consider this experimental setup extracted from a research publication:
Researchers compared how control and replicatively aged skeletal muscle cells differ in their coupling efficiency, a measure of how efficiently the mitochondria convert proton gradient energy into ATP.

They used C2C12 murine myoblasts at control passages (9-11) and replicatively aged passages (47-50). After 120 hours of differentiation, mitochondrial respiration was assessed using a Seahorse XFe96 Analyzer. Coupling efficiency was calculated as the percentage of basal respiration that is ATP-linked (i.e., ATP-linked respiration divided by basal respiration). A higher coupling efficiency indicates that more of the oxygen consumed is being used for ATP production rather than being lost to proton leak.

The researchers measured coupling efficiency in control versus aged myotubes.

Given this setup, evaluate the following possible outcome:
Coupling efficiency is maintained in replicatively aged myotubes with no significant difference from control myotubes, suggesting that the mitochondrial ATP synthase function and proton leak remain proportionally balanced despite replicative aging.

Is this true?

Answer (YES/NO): NO